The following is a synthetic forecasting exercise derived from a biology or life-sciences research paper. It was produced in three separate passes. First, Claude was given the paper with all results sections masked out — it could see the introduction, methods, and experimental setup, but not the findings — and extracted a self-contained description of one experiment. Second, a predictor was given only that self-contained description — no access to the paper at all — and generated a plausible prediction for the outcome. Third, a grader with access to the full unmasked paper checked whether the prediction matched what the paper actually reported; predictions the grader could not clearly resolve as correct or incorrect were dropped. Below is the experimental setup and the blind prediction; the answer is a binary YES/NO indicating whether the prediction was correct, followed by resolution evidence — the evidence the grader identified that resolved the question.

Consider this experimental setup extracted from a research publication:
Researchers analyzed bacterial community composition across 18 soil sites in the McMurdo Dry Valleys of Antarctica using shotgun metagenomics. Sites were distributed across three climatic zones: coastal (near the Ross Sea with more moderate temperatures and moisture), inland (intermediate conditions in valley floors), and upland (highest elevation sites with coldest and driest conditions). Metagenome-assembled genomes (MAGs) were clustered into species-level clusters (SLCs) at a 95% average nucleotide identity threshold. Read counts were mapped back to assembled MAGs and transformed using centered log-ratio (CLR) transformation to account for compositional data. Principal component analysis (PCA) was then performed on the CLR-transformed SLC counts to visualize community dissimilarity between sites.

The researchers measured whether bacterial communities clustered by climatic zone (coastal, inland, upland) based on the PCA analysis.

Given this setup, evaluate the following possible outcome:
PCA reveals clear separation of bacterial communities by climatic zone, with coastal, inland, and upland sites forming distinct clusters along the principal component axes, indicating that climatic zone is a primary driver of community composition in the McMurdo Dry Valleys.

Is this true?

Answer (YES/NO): NO